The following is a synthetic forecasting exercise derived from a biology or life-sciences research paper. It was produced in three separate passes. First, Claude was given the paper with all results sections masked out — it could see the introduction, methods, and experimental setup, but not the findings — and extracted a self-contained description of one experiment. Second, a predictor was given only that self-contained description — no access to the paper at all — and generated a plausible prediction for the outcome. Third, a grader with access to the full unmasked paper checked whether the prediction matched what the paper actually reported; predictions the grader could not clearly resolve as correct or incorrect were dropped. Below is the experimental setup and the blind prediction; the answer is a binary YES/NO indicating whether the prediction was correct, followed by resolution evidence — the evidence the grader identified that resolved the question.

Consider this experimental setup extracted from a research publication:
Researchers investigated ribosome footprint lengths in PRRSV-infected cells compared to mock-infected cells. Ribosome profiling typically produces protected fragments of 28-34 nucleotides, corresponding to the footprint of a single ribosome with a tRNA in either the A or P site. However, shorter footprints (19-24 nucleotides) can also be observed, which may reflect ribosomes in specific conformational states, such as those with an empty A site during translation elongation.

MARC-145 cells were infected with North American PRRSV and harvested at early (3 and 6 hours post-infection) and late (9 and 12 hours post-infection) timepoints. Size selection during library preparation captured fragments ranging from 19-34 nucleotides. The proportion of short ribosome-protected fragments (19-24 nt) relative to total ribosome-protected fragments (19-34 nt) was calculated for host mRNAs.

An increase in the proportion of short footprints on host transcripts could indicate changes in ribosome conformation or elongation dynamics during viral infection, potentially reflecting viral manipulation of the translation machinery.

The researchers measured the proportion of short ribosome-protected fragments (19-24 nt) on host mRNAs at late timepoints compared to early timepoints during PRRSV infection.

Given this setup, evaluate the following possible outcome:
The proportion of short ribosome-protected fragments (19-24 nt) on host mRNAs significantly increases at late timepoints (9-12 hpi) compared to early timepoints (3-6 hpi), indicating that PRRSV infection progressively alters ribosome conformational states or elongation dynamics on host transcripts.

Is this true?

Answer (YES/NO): NO